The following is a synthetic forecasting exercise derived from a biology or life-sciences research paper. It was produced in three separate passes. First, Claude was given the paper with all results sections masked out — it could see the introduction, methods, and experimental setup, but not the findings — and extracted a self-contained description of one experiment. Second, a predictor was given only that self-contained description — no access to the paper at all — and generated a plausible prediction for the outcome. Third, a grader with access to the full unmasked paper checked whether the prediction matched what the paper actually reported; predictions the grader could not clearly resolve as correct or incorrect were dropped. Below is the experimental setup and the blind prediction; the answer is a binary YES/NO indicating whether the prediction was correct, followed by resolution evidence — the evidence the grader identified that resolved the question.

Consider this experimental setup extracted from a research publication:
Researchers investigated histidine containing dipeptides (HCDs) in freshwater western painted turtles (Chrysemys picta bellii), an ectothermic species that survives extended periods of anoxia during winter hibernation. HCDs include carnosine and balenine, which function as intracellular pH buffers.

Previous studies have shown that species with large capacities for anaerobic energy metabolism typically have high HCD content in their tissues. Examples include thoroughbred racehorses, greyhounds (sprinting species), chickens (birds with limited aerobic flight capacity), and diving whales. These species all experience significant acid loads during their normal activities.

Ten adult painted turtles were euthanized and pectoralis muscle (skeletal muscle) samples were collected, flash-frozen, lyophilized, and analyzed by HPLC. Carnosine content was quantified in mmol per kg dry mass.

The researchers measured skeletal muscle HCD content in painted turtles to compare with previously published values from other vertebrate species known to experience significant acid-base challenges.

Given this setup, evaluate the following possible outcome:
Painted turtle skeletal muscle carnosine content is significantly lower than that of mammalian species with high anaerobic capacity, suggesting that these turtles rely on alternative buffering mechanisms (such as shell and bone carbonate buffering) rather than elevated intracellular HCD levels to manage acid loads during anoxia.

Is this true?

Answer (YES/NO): YES